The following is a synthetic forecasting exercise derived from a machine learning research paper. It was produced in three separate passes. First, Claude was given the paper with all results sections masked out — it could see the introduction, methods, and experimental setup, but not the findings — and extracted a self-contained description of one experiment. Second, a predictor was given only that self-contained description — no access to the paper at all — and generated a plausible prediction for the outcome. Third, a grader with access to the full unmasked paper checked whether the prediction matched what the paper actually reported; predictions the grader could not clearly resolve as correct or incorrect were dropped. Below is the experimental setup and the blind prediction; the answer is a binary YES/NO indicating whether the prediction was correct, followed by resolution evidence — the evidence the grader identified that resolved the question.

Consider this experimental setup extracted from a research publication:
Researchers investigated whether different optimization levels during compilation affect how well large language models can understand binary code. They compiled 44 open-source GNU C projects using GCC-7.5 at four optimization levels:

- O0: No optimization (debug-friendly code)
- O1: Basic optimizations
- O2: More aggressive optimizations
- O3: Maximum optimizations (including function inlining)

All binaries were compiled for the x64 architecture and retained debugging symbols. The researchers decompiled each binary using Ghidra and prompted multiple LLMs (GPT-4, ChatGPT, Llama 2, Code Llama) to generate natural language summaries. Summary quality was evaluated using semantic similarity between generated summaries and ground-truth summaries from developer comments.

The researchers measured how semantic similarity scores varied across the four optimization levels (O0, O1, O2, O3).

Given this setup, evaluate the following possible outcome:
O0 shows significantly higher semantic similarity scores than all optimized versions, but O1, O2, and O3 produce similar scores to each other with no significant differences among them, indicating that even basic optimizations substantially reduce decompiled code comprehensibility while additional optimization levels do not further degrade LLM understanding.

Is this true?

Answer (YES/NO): NO